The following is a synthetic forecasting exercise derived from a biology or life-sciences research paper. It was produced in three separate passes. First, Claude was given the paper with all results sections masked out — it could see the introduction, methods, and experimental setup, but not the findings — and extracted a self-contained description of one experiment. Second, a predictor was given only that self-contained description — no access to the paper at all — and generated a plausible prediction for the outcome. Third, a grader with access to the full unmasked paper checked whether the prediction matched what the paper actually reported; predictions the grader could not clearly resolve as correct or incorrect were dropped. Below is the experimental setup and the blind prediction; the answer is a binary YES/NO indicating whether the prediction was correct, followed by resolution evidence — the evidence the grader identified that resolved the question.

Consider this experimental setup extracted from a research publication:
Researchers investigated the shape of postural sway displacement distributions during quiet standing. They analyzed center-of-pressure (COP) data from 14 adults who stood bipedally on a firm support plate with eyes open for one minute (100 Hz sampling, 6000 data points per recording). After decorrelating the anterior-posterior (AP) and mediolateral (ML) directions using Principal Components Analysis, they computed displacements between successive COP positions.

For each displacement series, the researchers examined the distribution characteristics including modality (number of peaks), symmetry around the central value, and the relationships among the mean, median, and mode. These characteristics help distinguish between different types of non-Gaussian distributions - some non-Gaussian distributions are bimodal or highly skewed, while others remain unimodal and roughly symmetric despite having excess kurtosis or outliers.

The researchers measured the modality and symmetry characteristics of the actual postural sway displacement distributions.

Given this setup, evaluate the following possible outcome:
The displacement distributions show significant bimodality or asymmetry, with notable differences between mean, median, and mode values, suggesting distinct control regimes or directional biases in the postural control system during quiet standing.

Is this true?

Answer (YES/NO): NO